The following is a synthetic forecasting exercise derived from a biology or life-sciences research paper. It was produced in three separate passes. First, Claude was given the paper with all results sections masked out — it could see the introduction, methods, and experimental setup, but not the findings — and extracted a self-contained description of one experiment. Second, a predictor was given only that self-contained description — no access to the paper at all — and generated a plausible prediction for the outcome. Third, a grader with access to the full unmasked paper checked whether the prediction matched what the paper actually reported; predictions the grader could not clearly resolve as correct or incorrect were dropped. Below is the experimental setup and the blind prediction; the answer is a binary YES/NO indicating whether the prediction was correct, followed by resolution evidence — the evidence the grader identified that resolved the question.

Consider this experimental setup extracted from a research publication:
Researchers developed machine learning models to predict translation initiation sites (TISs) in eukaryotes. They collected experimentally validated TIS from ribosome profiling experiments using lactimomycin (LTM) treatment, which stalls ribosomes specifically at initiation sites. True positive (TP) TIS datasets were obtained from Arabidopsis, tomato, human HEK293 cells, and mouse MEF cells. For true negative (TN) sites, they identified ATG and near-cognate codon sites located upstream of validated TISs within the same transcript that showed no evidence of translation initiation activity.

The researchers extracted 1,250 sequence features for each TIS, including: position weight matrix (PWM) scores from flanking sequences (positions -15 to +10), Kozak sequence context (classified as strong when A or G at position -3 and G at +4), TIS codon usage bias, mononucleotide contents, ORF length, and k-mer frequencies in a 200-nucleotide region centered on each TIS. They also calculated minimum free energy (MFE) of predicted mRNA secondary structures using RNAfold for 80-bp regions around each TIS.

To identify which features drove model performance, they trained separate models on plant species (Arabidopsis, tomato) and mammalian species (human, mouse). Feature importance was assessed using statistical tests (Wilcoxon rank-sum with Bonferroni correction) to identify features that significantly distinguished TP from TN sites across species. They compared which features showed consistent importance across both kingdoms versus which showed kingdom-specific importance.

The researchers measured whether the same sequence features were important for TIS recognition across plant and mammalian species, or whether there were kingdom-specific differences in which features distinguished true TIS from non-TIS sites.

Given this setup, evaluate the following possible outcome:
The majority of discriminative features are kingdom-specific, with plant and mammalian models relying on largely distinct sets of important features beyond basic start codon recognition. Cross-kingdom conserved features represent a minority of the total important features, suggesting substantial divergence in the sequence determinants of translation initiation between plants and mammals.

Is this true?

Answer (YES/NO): NO